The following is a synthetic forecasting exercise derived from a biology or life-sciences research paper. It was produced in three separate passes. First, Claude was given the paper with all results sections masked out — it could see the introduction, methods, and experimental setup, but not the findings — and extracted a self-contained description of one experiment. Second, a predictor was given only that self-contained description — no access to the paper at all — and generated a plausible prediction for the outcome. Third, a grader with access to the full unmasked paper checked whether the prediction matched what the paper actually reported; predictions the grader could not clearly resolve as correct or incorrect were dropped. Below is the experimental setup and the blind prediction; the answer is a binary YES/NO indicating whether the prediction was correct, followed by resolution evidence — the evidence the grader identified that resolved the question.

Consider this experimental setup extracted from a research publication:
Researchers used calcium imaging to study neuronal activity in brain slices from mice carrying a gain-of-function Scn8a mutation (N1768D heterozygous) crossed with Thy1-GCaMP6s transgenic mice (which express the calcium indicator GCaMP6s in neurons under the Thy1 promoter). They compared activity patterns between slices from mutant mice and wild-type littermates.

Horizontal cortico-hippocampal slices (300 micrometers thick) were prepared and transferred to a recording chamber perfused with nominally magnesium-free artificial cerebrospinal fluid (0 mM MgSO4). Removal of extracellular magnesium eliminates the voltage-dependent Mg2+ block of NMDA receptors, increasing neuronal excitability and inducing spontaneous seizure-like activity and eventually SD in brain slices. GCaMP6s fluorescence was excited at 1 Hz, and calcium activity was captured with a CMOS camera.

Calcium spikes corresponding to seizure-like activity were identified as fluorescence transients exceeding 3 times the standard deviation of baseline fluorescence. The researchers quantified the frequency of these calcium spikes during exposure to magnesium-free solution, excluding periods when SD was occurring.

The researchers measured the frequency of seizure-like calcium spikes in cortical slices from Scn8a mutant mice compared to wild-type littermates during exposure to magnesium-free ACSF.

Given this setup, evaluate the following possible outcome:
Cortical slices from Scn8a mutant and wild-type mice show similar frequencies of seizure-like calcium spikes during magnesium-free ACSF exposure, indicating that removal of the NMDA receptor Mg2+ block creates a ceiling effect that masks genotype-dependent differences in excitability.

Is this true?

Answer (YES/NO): NO